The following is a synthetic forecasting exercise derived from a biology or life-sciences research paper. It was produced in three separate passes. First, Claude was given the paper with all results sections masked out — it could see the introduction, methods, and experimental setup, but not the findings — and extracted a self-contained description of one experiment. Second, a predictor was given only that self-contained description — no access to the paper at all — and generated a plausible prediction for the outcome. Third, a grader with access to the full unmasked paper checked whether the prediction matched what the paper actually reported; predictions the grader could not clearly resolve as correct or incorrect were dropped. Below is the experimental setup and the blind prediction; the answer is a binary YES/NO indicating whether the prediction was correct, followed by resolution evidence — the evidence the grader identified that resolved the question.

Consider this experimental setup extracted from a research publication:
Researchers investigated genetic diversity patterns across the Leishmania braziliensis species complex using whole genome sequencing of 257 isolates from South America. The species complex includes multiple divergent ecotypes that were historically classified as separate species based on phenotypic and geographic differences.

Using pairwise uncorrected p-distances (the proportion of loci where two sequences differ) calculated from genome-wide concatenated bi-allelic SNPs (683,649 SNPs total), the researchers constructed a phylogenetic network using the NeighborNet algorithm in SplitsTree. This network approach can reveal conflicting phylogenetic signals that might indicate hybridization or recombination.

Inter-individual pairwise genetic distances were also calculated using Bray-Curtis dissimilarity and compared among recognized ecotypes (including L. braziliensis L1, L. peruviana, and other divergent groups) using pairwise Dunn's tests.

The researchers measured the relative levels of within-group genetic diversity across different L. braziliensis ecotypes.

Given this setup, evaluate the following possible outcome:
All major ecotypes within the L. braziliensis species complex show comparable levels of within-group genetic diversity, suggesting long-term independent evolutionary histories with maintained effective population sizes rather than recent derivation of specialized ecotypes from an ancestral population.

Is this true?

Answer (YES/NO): NO